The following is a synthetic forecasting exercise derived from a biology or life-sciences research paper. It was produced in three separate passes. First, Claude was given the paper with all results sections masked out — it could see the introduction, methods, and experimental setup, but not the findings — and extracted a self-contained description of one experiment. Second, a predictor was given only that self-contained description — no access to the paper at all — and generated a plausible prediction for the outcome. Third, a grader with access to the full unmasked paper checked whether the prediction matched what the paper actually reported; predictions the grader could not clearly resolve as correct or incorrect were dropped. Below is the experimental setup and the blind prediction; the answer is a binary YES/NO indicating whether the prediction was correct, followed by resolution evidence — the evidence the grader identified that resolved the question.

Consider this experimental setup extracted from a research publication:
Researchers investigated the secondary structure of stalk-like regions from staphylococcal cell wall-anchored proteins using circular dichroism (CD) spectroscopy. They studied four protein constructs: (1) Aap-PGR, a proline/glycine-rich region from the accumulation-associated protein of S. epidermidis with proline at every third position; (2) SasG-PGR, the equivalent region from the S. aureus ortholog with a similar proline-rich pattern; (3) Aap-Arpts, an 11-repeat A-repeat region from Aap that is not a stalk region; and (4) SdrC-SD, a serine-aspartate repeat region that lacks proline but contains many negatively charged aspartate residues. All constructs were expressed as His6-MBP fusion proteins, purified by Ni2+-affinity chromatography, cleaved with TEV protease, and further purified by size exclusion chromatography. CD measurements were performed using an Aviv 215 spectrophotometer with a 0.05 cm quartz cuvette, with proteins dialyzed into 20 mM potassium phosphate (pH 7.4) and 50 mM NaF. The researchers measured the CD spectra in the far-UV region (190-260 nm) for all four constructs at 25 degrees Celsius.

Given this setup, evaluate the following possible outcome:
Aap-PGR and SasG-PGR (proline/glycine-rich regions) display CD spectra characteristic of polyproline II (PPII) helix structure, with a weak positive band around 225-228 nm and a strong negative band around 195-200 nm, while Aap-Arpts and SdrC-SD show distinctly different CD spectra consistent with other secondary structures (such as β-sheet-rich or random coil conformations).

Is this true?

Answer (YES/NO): NO